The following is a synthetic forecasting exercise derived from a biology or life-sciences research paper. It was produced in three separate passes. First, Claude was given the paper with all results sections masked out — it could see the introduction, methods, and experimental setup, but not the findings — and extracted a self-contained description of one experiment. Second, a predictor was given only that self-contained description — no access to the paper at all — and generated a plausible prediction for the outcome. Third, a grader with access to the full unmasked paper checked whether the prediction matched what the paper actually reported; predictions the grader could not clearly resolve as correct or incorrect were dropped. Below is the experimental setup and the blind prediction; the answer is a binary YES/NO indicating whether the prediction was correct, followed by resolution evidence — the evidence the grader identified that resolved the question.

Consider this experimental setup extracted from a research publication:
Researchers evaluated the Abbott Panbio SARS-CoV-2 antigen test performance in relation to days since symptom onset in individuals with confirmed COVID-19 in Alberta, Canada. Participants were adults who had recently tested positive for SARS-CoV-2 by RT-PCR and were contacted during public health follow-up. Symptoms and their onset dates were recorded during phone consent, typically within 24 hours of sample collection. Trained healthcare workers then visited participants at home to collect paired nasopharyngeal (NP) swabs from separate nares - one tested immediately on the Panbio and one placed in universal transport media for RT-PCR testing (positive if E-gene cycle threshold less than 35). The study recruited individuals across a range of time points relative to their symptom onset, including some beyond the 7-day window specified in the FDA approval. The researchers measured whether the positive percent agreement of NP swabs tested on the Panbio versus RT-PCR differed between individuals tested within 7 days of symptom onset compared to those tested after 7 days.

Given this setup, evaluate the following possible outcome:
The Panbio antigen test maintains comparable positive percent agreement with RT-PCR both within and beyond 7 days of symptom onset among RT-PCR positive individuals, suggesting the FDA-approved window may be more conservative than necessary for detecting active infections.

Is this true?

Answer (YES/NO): NO